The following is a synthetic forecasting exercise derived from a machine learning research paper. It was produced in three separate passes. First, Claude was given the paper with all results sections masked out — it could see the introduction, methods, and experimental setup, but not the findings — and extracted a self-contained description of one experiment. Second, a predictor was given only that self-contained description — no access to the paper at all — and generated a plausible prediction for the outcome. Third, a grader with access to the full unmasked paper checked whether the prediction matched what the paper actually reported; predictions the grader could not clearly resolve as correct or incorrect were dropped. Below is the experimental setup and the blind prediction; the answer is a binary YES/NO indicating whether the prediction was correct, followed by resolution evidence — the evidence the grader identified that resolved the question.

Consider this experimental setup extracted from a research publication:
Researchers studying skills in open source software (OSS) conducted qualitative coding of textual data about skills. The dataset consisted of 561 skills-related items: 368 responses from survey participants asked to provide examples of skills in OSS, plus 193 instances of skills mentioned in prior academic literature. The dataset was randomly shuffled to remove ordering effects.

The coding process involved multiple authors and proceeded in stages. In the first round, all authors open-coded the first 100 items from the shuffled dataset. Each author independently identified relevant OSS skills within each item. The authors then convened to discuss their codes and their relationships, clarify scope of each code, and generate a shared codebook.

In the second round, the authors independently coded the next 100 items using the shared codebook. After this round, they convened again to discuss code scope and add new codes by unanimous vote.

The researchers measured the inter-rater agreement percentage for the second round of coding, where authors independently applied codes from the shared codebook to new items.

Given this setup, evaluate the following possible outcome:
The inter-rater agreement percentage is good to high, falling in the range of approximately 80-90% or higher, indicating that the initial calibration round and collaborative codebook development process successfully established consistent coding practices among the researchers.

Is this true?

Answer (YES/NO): NO